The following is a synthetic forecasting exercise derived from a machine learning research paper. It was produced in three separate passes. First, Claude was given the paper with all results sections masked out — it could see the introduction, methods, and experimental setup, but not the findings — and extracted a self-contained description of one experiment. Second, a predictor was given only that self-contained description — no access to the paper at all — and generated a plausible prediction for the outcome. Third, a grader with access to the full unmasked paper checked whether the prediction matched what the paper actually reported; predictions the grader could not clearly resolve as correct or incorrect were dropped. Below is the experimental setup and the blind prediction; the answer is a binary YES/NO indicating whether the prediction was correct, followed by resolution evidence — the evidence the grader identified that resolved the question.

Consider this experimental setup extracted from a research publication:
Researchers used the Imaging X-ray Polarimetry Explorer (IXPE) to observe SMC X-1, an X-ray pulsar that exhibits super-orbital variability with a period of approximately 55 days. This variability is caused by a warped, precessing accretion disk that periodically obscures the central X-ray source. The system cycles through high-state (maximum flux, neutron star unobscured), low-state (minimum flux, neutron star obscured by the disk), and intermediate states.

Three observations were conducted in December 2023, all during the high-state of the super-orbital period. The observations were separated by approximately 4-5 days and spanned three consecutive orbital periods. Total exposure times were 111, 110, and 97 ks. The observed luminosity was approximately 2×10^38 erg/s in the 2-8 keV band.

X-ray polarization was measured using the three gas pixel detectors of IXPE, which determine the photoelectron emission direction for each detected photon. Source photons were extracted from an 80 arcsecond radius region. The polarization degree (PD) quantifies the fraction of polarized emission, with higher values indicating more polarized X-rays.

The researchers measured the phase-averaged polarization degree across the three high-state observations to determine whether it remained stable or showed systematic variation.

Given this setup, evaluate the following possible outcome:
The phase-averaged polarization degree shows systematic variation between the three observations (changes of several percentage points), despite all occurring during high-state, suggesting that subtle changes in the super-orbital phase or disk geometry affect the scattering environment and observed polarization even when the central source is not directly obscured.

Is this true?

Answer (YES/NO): YES